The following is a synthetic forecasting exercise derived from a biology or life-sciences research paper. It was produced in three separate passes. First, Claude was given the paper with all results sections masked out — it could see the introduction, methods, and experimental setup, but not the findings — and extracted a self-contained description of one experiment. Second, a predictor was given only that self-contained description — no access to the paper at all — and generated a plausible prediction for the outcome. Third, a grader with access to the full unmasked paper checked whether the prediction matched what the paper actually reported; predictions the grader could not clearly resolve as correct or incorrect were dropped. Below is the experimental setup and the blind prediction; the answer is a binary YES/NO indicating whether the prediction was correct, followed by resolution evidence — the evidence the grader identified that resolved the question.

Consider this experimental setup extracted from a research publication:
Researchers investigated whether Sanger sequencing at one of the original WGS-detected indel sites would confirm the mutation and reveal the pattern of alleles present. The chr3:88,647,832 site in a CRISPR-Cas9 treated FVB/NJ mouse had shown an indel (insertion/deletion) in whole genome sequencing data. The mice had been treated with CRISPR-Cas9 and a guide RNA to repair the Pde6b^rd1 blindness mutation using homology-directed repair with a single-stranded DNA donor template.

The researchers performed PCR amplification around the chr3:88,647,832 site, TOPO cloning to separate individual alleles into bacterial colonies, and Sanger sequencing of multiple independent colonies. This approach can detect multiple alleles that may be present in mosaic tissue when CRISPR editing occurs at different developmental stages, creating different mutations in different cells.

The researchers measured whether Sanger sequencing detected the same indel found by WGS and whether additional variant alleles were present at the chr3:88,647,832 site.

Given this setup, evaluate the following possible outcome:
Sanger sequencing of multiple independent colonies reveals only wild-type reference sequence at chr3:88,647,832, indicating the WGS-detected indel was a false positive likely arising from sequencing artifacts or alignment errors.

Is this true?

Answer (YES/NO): NO